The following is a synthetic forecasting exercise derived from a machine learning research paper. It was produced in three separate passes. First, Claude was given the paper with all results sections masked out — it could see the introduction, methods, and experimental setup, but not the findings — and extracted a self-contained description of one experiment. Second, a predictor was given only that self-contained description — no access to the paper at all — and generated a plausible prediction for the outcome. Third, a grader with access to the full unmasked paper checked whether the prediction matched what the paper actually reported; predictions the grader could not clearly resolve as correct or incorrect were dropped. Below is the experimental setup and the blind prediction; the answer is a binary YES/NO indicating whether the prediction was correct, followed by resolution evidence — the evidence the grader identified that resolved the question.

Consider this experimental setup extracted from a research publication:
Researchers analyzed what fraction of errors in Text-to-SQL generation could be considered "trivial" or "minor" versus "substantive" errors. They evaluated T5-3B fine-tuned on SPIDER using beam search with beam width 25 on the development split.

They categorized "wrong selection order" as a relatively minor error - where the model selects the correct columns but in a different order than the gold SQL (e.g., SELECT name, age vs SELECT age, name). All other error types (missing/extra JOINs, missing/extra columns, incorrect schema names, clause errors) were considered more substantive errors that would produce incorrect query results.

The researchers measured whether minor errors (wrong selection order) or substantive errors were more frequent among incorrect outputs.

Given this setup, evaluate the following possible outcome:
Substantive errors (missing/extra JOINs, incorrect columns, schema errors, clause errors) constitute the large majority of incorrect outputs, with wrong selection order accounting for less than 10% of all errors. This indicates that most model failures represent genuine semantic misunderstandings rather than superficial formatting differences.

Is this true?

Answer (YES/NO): NO